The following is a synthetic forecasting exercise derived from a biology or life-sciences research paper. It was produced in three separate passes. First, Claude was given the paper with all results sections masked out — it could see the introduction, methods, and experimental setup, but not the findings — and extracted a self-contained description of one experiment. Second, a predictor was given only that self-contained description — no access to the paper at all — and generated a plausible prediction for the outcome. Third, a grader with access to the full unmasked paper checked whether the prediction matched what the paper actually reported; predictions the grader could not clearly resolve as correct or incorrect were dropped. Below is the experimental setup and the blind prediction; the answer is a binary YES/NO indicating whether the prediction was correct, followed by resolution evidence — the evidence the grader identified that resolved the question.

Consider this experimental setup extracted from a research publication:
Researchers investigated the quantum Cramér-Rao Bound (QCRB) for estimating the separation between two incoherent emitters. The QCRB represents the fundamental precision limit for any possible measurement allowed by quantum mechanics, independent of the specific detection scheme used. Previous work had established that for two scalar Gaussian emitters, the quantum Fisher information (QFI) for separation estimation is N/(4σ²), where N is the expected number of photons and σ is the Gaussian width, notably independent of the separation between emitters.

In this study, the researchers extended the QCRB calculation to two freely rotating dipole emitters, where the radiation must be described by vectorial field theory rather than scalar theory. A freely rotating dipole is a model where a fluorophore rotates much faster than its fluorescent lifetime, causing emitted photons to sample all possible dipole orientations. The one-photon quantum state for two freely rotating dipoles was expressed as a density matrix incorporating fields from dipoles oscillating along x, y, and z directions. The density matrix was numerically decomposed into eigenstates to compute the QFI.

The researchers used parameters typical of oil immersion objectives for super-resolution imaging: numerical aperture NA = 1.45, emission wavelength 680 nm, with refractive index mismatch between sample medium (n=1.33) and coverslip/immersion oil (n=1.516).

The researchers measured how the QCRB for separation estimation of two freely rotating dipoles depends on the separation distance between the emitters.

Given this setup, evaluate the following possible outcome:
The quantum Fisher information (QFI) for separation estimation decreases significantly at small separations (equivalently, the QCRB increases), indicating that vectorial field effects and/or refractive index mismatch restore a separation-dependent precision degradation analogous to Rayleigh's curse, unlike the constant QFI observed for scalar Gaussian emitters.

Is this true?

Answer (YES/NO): NO